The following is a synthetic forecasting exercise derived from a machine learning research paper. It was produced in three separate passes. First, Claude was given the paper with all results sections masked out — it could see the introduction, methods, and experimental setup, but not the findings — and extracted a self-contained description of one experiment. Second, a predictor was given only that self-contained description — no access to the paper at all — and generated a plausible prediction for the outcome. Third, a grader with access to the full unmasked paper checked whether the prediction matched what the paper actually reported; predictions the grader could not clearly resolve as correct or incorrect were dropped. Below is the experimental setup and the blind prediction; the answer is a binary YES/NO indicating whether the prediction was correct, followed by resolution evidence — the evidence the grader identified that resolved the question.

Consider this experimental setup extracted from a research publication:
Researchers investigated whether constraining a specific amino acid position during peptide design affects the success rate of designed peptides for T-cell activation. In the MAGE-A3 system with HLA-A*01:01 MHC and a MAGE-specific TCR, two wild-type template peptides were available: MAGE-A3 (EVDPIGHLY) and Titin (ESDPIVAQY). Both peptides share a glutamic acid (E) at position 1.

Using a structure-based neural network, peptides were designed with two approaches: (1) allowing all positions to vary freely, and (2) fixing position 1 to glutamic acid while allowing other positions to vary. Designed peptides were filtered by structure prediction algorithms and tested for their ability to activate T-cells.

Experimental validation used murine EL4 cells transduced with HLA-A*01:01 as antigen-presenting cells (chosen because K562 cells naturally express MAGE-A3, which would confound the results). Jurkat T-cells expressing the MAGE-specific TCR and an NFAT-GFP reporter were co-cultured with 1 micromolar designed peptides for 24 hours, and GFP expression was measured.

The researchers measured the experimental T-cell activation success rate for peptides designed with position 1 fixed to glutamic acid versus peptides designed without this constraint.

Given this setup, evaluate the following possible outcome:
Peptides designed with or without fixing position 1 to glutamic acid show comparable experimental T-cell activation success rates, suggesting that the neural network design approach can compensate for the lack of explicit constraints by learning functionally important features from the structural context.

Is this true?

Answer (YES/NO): NO